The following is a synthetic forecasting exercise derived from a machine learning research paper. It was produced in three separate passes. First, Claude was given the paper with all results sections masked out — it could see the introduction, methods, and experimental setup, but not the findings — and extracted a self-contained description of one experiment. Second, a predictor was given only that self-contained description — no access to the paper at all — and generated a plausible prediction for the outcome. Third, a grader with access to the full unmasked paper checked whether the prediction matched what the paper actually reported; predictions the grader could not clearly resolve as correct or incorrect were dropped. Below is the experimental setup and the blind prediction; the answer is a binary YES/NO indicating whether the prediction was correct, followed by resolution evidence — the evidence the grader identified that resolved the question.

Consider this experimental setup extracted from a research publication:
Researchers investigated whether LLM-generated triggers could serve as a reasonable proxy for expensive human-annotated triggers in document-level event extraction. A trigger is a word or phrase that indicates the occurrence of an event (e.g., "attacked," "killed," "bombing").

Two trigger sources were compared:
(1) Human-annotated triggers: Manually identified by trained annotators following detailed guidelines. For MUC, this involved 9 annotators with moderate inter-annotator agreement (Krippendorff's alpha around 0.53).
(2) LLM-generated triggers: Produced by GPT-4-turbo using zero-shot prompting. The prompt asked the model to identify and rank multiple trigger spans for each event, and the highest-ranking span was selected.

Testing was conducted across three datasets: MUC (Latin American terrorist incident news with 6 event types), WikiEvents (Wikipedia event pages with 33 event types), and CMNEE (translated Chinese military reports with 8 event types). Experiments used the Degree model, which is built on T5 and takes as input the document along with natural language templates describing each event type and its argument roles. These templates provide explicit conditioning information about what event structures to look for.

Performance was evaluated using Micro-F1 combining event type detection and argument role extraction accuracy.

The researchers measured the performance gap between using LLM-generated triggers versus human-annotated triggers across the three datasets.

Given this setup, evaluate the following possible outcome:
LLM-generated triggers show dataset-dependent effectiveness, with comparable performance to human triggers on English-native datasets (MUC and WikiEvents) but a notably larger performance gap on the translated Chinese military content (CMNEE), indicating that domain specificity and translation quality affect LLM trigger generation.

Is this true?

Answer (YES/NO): NO